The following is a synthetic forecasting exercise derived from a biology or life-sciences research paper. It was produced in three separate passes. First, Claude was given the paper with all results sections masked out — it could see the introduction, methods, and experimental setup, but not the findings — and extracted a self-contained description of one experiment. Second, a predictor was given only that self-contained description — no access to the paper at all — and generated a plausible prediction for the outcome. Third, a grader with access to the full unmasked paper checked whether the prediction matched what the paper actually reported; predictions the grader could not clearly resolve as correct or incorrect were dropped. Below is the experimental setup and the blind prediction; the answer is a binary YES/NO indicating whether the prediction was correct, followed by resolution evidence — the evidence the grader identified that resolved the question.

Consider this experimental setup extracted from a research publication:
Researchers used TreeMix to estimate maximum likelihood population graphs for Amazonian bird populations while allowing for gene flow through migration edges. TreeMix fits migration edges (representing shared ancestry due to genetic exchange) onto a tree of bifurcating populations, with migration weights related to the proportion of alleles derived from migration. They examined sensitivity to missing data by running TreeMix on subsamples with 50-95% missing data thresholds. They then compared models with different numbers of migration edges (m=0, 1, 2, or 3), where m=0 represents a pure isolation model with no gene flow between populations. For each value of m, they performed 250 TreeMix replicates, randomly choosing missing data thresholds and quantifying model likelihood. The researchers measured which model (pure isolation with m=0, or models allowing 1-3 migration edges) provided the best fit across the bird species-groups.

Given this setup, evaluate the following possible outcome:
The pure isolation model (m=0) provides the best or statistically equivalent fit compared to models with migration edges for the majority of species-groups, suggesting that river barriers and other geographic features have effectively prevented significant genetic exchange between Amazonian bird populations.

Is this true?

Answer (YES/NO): NO